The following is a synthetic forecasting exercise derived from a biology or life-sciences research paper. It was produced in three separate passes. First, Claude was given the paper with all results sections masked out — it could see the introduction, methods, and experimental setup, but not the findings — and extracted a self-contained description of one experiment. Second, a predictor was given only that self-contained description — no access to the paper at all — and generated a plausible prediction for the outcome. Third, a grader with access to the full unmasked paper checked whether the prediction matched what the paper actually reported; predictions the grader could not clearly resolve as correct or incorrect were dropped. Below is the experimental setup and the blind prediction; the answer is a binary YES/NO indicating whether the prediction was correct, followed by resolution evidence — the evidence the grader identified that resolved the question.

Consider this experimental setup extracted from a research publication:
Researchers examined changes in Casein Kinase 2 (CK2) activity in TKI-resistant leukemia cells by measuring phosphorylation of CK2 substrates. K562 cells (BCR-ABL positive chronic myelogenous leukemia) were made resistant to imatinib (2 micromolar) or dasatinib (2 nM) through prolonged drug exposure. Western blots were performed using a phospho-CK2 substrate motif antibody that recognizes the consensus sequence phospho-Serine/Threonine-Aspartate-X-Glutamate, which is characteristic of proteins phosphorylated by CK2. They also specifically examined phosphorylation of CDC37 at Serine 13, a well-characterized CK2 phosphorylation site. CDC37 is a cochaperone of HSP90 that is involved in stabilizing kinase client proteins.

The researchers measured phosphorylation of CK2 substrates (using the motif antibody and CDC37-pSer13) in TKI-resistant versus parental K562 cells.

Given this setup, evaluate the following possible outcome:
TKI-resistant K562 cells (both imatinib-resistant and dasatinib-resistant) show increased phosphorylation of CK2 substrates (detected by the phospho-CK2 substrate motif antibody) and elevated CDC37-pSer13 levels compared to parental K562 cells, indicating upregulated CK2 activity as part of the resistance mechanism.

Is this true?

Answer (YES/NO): NO